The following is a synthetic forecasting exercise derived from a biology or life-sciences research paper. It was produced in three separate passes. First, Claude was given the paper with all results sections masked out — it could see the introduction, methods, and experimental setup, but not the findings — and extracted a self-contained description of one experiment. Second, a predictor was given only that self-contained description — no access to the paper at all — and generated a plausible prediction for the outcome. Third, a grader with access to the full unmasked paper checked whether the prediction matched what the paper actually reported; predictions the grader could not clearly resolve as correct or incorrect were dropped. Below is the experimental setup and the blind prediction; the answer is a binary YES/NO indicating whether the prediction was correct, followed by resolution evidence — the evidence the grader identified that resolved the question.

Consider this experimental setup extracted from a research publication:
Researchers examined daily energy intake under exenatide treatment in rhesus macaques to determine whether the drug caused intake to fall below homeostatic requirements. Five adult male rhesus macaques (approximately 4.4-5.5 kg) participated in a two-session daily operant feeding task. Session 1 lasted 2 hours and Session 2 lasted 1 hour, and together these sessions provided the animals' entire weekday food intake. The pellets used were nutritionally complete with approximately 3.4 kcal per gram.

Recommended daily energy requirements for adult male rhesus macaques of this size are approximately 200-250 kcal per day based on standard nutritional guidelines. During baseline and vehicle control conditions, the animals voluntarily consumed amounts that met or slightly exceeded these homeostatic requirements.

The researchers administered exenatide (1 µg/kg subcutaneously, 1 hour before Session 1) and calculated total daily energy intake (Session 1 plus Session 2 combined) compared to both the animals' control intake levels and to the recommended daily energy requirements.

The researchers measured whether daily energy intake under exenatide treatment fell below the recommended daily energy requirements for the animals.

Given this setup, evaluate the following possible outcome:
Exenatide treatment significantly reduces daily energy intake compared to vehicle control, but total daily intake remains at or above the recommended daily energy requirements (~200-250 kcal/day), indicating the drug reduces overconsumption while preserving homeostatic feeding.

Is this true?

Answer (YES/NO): NO